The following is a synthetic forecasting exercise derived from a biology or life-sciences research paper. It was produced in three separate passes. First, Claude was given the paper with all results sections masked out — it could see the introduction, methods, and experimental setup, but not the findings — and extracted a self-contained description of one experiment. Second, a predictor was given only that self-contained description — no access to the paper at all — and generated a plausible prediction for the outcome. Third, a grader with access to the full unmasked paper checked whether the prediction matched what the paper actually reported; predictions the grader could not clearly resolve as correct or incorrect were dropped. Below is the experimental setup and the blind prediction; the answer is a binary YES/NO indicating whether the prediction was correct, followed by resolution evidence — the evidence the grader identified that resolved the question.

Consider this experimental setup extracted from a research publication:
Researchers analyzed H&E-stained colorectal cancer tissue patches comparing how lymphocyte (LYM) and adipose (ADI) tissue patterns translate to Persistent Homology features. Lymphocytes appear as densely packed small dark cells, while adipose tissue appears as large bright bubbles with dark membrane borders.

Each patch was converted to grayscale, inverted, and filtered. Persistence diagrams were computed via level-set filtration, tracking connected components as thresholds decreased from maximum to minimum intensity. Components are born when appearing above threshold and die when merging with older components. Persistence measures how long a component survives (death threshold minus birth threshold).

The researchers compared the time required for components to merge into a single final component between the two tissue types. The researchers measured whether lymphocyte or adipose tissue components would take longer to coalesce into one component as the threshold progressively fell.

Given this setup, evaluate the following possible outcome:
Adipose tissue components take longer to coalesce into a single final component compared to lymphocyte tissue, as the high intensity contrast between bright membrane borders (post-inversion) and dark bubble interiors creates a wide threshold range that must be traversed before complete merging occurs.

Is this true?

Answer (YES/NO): NO